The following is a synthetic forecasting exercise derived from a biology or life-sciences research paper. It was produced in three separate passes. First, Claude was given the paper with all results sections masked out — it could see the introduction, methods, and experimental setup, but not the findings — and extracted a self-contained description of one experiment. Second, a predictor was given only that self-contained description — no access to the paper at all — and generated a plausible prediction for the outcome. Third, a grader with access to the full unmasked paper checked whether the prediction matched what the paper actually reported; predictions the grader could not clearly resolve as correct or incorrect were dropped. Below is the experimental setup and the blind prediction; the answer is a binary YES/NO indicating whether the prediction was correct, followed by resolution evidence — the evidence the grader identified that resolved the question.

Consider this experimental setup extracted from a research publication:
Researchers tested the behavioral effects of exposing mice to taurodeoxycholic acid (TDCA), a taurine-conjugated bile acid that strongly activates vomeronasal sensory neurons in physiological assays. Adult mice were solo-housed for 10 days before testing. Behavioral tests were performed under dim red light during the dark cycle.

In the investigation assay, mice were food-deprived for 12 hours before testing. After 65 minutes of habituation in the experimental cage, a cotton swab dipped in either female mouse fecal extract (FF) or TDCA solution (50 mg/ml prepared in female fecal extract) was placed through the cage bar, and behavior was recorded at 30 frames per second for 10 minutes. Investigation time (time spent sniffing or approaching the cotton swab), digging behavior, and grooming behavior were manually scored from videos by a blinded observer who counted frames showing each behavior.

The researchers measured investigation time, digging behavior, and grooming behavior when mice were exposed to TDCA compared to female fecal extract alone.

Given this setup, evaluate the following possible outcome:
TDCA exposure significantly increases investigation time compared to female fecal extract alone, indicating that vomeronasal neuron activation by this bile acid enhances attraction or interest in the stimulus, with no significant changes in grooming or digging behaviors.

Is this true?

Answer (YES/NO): NO